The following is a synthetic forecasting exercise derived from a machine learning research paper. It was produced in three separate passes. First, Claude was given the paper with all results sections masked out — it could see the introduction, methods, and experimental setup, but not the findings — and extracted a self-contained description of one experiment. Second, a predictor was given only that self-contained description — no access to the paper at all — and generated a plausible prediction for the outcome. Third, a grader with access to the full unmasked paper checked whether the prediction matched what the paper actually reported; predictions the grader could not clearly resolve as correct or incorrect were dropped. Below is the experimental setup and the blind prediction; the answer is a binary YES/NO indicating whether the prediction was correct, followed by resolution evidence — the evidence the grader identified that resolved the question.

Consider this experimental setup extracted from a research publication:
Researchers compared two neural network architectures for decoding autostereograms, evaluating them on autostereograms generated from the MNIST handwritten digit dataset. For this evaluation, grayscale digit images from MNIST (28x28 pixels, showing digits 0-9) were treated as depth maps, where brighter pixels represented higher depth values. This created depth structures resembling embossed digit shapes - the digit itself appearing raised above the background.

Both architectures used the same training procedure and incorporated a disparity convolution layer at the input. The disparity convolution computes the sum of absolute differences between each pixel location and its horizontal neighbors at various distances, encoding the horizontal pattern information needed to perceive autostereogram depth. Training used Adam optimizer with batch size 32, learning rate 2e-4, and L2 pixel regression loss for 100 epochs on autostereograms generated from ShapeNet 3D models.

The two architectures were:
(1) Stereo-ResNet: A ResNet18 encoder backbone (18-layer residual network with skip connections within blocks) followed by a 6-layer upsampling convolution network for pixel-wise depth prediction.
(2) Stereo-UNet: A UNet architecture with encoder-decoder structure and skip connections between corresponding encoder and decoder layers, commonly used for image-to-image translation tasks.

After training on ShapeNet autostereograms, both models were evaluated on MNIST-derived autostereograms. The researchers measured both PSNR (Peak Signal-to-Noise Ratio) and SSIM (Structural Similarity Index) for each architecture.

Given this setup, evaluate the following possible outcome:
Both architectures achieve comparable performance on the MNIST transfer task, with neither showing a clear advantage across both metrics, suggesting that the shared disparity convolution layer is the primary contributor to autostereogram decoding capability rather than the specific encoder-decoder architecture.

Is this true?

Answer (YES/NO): YES